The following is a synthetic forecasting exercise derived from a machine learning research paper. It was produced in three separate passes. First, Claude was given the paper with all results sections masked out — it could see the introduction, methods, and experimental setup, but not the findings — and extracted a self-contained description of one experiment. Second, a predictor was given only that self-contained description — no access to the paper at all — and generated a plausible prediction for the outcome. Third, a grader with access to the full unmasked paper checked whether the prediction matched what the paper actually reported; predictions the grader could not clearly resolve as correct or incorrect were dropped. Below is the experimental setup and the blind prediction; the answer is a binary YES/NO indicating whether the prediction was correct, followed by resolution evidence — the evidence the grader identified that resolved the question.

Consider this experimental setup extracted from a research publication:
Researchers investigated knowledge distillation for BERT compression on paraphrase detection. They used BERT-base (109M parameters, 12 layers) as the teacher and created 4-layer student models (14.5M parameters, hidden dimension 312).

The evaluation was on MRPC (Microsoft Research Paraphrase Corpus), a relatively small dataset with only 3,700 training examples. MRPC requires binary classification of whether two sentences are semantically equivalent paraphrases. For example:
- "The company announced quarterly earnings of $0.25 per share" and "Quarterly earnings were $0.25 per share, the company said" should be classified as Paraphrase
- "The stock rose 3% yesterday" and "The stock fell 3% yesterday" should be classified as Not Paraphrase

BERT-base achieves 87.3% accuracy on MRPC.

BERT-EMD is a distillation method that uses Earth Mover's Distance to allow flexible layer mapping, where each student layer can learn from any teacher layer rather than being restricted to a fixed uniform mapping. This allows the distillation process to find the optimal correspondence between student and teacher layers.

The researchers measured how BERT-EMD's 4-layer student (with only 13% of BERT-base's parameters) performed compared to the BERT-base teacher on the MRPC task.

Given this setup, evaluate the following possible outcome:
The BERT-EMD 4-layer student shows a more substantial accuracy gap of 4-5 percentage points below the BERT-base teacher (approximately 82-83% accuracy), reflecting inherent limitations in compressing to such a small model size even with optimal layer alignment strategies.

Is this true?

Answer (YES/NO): NO